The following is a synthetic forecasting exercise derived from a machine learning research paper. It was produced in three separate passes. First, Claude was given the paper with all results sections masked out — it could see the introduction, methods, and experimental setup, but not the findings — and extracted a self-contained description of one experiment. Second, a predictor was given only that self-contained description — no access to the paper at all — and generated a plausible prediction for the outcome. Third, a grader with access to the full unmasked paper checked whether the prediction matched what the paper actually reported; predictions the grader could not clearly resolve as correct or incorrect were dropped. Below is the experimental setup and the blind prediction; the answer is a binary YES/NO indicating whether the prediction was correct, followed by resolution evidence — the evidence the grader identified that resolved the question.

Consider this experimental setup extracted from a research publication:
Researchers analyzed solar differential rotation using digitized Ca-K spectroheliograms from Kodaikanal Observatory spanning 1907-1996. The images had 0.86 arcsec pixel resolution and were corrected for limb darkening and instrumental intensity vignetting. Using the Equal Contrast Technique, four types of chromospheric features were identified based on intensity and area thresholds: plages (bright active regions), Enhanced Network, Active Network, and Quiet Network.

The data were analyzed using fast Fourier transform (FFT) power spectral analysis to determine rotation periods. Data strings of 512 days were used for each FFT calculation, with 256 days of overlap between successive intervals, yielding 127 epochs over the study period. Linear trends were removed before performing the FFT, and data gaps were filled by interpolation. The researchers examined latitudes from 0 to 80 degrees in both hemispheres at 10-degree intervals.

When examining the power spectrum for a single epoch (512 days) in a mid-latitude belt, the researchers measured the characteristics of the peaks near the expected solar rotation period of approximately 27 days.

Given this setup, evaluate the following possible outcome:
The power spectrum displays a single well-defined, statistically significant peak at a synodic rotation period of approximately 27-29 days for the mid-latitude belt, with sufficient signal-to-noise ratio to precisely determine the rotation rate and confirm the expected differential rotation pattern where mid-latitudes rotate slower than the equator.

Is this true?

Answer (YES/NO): NO